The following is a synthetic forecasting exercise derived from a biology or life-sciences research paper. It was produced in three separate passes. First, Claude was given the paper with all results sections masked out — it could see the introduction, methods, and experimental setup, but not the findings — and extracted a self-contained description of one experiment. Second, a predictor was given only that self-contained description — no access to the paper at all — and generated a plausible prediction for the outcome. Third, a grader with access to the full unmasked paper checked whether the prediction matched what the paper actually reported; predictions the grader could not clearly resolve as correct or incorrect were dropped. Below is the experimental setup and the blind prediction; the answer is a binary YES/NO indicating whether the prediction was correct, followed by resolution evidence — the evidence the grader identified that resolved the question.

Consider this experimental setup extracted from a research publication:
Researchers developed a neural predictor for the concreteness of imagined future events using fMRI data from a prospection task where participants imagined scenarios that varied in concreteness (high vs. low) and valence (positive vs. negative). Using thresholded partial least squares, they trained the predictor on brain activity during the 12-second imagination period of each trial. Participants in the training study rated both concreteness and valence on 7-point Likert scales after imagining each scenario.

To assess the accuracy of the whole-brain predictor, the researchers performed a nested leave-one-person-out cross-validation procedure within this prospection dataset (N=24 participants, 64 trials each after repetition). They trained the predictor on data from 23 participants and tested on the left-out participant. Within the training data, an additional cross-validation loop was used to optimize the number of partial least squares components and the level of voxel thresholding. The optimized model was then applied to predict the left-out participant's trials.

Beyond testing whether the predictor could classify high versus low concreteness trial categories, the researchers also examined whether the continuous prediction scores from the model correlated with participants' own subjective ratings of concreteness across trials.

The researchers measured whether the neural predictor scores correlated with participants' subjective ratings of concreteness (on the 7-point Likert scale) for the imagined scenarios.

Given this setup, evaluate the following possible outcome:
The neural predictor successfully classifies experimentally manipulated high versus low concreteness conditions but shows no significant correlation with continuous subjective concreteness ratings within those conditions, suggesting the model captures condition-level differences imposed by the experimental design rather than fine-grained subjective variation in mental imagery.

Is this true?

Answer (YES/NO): NO